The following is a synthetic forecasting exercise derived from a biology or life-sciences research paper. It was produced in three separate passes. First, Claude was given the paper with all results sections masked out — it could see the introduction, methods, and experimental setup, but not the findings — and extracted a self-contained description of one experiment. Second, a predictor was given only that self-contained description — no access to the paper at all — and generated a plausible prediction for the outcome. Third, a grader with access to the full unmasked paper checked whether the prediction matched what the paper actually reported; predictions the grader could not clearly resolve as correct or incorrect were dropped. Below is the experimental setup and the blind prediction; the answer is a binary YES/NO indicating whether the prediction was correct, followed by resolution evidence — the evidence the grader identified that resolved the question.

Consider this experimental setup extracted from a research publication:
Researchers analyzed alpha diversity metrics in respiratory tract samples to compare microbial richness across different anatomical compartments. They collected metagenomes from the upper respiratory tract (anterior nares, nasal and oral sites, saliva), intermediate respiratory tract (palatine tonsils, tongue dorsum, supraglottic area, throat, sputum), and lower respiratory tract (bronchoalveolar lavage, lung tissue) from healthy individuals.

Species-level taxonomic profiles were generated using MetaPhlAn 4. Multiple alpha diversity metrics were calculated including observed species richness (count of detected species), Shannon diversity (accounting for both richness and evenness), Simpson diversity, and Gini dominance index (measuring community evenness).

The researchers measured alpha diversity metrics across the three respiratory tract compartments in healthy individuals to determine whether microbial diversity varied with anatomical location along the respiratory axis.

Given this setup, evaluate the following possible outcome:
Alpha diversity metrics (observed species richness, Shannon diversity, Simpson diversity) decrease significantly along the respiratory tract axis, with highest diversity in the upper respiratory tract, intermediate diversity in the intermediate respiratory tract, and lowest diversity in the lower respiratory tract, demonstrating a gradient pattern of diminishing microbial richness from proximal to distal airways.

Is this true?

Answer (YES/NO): YES